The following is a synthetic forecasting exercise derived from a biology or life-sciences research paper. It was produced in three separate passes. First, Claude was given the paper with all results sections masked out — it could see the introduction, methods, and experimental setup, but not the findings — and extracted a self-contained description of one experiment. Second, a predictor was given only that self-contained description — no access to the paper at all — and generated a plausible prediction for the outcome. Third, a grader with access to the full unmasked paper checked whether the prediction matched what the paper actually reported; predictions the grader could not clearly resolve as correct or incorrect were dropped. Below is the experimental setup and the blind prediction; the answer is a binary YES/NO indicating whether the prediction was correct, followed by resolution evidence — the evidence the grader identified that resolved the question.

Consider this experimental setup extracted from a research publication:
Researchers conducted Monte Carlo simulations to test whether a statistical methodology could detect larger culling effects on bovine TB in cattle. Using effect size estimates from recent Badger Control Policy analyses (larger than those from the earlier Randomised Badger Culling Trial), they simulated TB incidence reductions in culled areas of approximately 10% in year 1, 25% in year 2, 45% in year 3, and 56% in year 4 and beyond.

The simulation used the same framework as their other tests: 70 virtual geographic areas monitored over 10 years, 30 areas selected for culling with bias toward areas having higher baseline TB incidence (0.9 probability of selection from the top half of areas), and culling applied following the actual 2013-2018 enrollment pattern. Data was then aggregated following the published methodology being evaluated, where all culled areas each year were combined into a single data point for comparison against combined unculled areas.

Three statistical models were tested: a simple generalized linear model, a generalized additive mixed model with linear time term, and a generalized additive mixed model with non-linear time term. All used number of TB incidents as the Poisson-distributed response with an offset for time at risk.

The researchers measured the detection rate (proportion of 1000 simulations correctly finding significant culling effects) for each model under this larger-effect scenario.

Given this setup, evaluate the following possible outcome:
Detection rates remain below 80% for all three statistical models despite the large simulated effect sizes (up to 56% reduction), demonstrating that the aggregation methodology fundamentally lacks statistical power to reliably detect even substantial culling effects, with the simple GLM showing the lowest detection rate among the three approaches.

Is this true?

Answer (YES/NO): NO